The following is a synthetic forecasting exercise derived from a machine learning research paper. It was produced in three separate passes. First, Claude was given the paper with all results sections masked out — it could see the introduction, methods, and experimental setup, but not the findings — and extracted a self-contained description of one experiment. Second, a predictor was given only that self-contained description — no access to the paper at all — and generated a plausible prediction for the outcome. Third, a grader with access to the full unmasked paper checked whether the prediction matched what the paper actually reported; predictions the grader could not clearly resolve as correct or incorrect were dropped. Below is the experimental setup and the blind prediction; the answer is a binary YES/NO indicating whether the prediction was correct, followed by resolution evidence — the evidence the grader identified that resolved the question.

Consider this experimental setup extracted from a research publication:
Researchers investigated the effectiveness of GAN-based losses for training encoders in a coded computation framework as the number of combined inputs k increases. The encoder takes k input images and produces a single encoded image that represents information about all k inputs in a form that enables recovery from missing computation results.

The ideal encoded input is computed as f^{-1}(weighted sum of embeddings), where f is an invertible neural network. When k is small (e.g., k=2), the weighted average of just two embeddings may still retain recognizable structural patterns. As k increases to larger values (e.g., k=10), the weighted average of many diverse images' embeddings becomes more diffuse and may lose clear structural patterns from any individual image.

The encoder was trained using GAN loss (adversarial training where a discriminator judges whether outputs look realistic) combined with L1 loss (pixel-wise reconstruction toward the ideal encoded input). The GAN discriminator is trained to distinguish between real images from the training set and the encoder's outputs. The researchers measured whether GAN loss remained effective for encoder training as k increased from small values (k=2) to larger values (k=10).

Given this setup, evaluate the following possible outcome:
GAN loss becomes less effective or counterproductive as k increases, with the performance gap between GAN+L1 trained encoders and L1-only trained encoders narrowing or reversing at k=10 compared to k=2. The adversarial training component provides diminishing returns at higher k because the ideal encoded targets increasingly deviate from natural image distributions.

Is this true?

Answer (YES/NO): NO